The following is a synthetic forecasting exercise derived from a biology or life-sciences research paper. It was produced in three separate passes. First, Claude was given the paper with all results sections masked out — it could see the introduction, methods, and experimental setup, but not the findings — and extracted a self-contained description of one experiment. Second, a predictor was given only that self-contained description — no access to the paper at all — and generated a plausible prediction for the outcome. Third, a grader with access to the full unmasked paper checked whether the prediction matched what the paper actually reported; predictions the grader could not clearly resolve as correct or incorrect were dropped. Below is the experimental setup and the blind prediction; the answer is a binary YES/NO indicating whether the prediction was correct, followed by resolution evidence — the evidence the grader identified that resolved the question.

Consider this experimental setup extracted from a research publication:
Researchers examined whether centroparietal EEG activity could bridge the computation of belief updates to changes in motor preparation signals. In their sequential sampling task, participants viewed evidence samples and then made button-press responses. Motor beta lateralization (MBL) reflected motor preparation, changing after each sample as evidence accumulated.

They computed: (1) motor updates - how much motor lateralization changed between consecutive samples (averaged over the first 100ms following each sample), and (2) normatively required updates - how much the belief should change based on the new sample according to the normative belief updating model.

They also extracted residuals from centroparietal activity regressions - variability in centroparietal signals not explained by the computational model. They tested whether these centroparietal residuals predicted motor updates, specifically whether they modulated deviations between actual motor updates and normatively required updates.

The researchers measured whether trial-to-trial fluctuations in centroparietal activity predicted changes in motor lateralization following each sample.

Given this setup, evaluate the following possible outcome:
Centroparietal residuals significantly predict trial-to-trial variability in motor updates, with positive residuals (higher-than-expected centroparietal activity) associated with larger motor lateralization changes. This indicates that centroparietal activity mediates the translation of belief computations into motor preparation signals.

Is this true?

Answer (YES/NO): YES